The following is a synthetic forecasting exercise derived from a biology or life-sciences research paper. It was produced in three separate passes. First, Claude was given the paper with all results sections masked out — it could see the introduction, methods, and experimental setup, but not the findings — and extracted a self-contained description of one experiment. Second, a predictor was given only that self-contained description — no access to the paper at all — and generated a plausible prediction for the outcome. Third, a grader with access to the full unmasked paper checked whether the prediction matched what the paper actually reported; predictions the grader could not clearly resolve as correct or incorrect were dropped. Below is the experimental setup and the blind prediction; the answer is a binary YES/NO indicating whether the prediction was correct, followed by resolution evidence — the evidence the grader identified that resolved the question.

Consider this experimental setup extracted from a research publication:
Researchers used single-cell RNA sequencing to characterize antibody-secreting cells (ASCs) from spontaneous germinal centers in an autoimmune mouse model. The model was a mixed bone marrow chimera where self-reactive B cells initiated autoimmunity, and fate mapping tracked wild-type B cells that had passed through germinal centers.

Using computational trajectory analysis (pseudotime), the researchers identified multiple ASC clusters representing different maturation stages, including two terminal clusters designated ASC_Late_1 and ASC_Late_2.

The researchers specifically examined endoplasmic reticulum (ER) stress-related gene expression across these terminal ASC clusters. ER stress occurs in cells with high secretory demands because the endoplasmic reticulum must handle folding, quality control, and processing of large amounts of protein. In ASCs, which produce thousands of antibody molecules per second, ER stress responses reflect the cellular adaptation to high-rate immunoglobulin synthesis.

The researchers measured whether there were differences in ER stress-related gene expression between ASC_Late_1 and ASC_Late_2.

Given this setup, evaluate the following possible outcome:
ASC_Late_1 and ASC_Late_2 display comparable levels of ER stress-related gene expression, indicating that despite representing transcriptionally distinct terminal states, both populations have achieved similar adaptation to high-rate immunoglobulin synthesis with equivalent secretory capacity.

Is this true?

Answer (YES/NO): NO